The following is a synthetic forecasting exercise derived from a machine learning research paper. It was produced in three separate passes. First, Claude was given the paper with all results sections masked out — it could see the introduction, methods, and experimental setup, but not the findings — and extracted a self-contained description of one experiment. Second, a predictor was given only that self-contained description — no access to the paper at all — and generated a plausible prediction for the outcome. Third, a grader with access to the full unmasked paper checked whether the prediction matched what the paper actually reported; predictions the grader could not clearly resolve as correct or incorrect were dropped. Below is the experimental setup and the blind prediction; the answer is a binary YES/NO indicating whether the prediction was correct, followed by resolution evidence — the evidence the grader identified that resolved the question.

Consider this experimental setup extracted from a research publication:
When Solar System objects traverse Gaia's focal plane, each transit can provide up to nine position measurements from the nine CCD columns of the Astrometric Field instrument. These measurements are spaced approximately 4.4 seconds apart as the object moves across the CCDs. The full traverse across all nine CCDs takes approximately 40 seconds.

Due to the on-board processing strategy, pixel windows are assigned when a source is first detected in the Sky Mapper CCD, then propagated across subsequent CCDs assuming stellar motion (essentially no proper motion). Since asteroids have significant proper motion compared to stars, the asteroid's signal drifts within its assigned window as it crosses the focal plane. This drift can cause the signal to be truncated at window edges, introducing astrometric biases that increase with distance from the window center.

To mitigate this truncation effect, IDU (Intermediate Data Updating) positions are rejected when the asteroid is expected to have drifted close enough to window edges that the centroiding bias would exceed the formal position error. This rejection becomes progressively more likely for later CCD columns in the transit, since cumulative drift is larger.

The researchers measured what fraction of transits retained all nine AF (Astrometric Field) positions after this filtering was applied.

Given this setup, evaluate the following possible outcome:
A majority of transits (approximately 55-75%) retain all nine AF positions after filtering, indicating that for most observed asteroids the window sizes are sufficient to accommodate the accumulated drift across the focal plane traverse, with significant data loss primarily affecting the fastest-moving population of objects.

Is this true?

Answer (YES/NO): NO